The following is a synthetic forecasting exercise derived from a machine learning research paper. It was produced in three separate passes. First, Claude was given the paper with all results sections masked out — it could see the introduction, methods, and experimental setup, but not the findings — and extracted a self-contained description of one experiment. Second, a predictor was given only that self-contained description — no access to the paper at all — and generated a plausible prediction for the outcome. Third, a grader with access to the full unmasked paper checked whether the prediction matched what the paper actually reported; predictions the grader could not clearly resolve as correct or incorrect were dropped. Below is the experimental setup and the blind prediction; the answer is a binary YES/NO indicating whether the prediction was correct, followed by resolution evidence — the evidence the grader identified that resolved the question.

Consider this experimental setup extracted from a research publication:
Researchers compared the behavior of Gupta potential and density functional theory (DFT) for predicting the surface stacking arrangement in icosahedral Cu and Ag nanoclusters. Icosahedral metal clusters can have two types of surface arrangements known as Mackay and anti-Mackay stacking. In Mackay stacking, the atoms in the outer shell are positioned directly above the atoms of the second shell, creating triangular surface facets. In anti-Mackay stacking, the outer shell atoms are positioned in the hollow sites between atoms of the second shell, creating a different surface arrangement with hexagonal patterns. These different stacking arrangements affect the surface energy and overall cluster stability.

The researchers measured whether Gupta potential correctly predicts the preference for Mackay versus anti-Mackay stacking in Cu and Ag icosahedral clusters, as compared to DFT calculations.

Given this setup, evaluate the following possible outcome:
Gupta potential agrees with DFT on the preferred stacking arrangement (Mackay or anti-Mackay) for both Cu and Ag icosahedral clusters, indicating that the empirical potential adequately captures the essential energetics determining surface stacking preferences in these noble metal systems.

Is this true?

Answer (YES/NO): YES